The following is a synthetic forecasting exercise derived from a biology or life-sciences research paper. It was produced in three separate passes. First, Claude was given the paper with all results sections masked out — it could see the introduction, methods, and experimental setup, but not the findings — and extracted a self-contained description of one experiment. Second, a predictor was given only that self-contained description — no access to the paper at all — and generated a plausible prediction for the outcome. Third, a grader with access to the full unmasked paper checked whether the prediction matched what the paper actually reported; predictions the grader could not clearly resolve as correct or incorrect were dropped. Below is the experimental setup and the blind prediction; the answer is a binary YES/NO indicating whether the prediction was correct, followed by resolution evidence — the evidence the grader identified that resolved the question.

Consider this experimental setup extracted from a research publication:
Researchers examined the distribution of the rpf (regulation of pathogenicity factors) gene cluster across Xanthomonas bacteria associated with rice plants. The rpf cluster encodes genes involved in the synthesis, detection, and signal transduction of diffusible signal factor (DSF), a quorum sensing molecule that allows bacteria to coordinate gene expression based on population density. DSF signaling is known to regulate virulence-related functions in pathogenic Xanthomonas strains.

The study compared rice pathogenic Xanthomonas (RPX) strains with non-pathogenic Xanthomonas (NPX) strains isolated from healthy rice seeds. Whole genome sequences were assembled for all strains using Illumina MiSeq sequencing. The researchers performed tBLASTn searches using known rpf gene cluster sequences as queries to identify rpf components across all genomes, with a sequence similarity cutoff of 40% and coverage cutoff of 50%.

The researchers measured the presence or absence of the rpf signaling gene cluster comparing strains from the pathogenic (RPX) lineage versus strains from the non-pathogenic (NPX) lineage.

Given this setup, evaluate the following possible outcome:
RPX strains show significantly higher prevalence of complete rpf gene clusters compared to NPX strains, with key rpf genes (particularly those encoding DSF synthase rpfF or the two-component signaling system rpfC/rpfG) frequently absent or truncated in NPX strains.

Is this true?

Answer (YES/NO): NO